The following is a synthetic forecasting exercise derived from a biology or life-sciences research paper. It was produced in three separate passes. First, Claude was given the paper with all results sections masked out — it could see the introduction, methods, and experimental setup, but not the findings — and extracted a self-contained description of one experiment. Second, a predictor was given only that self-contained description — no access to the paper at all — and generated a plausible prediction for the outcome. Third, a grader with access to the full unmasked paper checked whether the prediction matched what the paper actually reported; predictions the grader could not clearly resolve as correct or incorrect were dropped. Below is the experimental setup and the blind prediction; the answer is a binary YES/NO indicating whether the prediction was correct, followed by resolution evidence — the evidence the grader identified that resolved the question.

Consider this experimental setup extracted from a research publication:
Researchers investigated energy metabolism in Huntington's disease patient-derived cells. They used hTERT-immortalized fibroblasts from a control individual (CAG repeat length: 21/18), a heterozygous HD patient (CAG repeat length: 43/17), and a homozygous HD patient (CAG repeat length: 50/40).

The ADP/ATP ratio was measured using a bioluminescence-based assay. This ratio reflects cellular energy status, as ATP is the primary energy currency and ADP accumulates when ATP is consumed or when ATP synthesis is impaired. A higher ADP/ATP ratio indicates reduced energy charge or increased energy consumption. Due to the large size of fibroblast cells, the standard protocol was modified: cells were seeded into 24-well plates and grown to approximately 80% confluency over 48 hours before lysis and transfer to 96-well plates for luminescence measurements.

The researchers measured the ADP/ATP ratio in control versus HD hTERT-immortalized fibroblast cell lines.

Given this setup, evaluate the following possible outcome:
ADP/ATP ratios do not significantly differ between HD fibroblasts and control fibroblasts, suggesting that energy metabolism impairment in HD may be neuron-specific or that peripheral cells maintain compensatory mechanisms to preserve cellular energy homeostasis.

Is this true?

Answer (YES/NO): NO